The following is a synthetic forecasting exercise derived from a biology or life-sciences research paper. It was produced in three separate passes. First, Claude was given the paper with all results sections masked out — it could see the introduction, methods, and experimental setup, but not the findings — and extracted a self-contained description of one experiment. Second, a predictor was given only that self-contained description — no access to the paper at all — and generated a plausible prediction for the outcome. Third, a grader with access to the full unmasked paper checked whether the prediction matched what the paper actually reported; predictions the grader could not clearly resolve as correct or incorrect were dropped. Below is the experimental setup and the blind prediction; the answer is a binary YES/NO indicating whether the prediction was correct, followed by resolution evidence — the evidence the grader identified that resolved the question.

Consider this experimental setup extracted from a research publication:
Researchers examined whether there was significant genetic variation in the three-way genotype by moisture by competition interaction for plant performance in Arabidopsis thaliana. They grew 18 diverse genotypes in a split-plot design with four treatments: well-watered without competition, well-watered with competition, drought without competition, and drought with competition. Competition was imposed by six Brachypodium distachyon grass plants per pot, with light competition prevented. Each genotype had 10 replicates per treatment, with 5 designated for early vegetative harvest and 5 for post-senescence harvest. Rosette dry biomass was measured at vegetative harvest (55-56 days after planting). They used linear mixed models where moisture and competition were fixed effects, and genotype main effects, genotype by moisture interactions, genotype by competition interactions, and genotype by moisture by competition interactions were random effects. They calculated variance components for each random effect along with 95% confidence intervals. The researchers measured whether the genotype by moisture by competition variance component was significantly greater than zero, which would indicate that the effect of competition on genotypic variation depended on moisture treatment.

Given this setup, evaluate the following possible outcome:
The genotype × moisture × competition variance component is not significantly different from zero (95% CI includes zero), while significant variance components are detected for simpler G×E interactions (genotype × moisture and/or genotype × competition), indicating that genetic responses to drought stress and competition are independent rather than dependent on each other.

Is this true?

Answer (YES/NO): YES